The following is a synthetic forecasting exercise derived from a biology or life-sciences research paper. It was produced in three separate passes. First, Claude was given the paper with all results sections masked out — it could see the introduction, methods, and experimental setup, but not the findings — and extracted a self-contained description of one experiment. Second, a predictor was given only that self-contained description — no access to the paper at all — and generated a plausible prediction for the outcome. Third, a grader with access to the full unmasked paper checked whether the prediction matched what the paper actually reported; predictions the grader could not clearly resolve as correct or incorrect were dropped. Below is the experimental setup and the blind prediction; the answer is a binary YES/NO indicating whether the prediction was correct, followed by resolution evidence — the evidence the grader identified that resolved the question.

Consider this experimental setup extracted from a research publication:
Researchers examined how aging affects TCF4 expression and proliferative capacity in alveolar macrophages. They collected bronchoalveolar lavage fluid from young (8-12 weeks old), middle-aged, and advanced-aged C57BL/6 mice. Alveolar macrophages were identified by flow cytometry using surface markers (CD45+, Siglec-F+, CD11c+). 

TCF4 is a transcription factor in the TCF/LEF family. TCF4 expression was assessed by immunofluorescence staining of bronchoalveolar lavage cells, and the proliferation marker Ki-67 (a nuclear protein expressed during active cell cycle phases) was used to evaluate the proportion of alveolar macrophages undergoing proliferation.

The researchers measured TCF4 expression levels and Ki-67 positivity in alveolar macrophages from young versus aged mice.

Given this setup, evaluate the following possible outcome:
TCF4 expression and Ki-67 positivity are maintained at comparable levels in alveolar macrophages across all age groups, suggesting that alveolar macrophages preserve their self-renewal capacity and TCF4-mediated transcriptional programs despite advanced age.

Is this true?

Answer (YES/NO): NO